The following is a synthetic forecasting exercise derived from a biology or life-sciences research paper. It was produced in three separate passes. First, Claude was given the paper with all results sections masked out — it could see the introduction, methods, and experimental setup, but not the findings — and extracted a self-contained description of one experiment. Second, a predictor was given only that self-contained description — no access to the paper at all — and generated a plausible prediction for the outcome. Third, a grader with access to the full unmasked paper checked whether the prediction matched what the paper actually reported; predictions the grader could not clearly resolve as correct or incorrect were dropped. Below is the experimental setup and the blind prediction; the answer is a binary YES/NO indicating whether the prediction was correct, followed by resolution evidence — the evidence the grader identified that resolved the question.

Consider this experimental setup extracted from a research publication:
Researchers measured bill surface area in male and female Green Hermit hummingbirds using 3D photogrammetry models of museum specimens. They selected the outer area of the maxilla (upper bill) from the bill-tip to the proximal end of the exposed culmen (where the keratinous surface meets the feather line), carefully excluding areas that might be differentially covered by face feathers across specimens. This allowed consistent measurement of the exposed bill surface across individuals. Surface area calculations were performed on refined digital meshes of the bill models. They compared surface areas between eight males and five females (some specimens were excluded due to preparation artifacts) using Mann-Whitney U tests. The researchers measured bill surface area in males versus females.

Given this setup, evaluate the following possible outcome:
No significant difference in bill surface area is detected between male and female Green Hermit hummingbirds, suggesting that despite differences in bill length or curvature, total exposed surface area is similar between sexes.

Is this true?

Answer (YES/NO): NO